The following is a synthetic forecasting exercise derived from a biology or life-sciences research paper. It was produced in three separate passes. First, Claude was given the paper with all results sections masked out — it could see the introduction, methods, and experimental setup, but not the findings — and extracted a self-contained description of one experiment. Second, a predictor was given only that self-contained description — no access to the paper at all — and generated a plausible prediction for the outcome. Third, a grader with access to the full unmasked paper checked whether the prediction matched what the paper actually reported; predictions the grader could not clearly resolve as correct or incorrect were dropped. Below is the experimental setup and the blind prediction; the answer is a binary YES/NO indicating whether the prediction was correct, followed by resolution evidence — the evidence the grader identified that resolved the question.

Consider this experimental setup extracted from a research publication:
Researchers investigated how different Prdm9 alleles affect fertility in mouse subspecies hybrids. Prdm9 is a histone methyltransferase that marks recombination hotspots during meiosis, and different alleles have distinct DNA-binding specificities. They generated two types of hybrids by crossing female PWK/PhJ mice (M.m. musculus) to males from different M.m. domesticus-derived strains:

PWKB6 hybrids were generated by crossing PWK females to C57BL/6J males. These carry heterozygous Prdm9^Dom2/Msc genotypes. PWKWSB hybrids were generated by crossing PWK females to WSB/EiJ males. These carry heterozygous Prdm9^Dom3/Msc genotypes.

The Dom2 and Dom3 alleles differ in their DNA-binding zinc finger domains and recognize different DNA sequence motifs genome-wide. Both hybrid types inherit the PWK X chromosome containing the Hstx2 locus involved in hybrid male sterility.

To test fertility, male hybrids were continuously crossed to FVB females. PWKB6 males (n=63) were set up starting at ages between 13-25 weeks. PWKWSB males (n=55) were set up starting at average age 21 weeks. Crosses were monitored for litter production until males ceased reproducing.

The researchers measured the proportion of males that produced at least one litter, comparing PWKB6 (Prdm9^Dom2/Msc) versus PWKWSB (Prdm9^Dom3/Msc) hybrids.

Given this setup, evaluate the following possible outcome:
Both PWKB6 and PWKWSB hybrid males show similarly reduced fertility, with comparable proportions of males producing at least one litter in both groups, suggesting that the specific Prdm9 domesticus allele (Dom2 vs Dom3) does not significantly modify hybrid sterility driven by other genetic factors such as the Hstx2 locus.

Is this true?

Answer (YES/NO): NO